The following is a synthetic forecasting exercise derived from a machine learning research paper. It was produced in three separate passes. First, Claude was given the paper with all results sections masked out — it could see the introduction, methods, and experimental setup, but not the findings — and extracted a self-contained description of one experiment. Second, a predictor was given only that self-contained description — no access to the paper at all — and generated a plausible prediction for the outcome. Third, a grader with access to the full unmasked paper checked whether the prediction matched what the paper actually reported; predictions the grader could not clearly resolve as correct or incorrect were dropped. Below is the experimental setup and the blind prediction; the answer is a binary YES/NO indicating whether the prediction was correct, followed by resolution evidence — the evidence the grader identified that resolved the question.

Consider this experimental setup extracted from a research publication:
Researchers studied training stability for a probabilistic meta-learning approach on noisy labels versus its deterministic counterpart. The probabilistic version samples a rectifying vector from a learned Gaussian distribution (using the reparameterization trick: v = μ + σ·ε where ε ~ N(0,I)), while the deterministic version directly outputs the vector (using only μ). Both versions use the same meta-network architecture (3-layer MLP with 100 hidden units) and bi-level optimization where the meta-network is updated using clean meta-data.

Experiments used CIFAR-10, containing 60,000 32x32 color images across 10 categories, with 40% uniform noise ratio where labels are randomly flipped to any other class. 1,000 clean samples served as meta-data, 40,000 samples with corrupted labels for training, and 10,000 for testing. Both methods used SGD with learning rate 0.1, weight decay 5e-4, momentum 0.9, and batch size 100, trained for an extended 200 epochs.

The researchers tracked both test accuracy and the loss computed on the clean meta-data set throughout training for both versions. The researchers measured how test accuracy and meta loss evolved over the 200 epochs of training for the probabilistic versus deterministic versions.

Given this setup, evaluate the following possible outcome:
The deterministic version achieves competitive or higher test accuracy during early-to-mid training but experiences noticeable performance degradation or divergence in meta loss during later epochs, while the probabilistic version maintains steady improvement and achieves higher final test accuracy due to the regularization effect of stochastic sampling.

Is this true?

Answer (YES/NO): YES